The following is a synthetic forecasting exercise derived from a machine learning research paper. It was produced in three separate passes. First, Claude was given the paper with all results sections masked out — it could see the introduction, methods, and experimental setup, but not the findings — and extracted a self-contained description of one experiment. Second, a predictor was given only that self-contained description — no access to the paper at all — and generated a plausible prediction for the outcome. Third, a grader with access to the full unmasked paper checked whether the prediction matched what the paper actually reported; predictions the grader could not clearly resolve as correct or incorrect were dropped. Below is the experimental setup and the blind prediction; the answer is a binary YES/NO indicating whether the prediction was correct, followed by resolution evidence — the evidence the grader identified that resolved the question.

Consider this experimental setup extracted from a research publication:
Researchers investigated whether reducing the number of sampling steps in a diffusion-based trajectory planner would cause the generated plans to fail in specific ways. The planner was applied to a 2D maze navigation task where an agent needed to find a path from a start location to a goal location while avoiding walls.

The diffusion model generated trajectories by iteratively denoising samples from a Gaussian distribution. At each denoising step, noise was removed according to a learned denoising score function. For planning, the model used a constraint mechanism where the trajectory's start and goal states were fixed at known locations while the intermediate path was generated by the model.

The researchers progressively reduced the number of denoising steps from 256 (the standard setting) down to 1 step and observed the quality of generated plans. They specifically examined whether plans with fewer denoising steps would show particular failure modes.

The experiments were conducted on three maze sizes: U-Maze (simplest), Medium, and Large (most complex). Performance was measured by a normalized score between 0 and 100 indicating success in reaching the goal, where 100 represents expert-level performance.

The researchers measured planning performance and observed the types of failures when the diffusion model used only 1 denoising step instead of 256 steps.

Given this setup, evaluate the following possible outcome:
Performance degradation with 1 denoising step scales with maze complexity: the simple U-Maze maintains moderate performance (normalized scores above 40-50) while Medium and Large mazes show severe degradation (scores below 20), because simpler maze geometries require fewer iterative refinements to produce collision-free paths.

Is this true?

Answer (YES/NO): NO